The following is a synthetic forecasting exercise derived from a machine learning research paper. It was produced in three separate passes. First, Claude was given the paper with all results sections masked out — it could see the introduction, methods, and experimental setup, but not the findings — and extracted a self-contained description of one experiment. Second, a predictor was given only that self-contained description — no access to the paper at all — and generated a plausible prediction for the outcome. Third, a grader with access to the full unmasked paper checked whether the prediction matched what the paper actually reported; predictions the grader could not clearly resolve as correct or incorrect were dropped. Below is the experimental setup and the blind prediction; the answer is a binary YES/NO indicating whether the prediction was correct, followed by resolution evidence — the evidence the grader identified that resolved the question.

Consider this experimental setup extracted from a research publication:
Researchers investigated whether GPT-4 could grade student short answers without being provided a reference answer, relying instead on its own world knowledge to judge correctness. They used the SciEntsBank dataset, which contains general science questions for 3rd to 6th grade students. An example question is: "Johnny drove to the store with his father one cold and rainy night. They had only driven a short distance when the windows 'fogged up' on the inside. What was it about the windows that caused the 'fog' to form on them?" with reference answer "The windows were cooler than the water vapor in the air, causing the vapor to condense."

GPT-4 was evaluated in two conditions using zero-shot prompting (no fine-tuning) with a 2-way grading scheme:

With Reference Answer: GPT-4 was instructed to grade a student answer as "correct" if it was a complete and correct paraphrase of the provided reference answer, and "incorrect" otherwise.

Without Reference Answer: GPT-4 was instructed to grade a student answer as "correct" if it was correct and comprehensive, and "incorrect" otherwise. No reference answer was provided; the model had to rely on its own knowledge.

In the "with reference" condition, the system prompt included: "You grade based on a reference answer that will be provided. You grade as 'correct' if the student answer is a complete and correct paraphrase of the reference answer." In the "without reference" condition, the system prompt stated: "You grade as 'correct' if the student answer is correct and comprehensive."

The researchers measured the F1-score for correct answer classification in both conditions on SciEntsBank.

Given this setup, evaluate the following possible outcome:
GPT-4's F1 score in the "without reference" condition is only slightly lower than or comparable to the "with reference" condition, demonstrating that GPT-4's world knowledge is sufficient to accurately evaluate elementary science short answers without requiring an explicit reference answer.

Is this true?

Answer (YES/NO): YES